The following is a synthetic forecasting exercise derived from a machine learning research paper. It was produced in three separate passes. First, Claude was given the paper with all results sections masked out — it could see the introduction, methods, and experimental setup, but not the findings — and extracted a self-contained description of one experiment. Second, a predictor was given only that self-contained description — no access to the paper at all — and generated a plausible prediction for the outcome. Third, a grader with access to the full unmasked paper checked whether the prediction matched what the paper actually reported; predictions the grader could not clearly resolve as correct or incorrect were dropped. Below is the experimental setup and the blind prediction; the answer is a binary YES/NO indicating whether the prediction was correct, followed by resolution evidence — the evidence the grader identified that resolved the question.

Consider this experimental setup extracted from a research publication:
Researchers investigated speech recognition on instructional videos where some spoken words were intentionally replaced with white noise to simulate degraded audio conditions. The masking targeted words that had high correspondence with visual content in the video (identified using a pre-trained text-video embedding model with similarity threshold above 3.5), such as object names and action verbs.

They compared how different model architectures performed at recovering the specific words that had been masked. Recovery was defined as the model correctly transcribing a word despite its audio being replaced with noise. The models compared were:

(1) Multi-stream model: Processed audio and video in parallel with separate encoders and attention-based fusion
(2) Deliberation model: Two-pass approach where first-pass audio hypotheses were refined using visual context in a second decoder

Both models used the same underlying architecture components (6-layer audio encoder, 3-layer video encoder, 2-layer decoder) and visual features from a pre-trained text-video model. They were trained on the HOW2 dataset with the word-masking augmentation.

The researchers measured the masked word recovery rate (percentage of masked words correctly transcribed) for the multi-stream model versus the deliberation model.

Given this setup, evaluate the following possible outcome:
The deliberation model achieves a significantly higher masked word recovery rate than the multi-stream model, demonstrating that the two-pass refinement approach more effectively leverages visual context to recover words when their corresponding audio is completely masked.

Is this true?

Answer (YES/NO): NO